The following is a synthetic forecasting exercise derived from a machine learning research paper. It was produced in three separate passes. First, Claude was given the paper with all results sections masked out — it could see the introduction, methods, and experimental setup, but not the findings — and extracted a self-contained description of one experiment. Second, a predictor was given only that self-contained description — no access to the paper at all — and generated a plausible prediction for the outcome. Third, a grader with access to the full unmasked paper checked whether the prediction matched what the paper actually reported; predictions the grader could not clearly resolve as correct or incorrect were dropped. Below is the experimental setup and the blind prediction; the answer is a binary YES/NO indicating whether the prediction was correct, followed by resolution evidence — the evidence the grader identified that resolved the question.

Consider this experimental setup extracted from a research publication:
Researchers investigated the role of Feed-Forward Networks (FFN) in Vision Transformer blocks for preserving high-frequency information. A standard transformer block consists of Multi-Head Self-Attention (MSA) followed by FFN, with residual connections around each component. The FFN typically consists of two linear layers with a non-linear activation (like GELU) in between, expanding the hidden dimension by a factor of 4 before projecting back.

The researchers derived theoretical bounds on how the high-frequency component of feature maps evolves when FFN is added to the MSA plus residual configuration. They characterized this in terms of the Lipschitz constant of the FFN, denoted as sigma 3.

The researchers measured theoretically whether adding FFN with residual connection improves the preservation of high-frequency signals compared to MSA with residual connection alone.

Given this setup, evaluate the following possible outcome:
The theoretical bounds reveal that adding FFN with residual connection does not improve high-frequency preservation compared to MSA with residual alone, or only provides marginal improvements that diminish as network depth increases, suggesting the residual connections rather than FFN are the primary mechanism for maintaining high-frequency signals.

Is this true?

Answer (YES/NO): YES